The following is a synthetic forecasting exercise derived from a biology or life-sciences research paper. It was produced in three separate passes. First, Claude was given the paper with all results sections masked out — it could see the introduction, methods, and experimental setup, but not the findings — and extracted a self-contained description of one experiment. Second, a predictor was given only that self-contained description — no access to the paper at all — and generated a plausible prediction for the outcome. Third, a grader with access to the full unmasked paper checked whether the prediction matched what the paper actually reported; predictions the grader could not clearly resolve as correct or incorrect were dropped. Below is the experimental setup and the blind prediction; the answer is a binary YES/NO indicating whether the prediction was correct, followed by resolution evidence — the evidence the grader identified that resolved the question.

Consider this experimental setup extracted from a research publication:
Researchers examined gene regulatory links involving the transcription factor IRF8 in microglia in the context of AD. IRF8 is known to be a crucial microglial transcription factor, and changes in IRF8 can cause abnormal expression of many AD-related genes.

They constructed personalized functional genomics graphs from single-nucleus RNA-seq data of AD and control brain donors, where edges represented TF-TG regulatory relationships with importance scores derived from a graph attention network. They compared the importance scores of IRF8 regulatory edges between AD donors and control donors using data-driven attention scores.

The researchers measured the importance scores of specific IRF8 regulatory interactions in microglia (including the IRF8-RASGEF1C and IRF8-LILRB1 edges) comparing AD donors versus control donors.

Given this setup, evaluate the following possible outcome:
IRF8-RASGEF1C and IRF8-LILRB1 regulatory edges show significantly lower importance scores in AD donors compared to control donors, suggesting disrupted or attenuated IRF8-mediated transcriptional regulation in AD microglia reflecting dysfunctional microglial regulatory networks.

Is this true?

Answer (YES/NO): YES